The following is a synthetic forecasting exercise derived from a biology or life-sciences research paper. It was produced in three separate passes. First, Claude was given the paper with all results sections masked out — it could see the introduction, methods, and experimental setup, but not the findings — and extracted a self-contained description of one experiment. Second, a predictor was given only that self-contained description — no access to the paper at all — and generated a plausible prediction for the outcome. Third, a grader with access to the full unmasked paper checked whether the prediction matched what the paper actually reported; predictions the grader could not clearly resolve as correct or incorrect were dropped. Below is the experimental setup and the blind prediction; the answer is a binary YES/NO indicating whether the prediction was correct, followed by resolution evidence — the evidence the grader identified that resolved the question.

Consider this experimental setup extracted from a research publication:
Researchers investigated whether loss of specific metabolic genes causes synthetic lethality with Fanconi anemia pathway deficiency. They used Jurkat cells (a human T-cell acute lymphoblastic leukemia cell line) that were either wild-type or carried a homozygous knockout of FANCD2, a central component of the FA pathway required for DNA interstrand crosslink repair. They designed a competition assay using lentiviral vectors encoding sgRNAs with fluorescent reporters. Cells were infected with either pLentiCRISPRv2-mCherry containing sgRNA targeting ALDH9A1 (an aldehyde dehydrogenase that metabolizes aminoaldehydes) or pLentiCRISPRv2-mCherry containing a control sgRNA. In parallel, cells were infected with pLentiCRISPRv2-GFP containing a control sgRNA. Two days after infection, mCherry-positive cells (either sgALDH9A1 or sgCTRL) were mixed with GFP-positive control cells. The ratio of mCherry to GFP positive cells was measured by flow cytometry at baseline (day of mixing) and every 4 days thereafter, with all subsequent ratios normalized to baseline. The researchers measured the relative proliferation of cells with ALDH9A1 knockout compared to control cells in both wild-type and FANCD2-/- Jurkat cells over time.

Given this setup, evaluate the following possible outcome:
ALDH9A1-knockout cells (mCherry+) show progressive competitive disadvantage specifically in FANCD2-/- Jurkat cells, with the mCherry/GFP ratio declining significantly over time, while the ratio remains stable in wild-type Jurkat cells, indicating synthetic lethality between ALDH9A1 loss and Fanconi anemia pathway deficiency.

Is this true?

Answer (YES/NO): YES